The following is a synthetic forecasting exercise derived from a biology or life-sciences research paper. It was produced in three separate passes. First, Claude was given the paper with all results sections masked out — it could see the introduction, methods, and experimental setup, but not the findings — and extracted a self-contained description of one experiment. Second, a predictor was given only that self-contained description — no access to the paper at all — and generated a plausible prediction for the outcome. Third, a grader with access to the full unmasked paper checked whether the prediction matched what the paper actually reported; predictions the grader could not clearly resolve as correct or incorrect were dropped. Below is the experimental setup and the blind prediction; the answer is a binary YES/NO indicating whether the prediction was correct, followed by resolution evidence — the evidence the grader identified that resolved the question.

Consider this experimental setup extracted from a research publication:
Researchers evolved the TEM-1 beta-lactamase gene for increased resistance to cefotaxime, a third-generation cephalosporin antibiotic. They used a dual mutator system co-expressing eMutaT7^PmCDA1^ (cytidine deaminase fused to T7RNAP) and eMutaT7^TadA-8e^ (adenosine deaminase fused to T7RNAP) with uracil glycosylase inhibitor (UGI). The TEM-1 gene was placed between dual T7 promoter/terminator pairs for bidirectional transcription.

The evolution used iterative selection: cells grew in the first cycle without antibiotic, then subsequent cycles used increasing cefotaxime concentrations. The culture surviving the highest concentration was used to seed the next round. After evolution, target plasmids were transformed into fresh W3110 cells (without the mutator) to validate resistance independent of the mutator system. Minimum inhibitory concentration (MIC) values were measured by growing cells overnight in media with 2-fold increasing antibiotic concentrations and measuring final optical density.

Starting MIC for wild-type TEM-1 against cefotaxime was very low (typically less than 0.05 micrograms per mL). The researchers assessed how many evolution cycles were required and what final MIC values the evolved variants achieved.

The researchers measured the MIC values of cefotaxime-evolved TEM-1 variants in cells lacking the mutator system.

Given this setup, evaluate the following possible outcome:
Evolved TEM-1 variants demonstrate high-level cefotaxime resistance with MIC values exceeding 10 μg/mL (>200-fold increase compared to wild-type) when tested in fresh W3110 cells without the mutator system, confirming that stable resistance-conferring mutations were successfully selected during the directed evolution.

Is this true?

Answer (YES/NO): YES